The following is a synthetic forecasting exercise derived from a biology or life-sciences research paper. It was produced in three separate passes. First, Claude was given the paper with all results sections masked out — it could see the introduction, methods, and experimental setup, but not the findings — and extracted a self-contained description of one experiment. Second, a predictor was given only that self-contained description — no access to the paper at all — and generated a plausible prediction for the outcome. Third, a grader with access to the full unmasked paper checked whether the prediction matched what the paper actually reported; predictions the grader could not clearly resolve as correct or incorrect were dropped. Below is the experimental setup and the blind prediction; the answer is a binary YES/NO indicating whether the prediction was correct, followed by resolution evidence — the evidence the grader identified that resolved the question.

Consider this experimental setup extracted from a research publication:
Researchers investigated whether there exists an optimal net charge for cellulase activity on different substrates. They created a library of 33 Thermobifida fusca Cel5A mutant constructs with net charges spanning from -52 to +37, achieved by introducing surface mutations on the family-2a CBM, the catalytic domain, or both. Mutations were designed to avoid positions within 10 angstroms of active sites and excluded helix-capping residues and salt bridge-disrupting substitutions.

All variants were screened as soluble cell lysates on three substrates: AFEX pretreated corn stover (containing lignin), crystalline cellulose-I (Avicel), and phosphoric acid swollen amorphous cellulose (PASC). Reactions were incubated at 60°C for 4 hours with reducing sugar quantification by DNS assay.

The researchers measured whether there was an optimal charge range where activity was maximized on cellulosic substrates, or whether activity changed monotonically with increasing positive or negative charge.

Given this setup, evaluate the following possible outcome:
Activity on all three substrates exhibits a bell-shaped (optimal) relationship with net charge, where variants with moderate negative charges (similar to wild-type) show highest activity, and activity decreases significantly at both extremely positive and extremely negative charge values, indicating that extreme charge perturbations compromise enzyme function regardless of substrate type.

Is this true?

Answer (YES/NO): NO